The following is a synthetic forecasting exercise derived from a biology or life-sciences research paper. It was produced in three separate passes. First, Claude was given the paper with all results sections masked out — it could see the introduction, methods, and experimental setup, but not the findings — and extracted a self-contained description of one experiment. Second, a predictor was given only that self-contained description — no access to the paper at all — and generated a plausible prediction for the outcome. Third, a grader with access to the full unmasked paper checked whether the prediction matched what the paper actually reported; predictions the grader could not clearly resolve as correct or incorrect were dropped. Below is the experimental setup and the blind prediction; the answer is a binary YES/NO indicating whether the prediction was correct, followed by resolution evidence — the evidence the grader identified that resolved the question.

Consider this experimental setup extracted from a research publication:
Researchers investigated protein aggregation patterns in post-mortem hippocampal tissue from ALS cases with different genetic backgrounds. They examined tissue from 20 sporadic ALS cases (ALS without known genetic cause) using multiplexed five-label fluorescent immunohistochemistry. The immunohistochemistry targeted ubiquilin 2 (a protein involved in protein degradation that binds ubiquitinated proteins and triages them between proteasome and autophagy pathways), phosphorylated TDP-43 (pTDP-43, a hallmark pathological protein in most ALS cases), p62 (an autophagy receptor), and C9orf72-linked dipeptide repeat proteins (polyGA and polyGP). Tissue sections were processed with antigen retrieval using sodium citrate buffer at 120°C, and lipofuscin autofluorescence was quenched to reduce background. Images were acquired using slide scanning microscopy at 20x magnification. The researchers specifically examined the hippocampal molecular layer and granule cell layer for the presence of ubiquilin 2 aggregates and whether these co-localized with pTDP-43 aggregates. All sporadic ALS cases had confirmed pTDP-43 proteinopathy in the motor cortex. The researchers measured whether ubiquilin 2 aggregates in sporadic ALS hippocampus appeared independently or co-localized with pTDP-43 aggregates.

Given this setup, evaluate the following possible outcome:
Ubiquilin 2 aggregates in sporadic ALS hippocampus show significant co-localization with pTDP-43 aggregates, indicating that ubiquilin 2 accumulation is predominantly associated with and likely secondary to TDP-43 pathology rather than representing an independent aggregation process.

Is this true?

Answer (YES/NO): NO